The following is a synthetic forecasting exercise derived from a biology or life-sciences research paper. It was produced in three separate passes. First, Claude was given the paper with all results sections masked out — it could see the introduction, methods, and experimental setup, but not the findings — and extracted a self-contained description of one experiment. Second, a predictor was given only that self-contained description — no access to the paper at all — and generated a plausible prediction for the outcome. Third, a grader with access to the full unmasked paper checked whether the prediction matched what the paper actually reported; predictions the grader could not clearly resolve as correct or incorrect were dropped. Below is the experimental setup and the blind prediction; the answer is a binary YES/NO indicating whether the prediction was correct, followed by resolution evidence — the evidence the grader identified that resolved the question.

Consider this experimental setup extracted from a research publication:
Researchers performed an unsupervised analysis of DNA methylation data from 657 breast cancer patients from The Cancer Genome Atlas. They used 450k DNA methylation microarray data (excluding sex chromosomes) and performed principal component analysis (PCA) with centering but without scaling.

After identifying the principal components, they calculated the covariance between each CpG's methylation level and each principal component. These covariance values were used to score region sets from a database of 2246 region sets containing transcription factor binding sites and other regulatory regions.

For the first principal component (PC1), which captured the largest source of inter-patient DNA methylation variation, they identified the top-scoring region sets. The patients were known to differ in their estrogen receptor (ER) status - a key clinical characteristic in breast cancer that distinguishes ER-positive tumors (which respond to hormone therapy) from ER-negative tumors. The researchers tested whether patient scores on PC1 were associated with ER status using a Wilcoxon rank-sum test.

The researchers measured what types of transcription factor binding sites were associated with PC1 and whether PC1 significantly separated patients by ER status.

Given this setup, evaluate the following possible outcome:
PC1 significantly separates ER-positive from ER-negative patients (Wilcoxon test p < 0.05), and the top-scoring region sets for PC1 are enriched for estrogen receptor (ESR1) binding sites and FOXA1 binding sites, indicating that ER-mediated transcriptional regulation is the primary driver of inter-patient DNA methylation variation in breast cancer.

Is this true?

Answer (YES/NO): YES